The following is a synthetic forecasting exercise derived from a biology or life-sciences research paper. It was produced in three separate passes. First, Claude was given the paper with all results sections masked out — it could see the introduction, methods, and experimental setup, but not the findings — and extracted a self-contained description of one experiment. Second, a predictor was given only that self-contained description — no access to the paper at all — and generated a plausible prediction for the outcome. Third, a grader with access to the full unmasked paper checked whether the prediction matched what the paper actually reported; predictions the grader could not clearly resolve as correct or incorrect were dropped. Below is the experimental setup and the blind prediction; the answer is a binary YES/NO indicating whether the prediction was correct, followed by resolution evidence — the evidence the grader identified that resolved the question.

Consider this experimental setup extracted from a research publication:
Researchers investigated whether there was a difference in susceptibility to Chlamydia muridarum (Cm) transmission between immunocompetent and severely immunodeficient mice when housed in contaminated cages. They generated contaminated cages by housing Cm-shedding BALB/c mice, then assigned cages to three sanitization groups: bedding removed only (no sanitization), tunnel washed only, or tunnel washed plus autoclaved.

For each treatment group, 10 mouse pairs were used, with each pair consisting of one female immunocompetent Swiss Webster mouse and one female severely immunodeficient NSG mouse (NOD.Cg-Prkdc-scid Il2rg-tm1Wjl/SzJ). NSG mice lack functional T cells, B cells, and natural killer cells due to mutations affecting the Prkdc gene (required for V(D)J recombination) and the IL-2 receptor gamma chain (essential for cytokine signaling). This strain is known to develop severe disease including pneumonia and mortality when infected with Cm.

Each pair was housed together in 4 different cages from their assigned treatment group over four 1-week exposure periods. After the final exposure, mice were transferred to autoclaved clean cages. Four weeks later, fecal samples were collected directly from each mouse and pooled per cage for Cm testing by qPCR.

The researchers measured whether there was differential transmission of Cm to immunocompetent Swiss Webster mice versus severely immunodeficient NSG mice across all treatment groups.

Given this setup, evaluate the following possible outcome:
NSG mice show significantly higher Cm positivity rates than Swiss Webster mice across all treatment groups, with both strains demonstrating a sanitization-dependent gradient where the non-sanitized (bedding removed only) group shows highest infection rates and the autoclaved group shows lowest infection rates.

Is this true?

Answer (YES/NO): NO